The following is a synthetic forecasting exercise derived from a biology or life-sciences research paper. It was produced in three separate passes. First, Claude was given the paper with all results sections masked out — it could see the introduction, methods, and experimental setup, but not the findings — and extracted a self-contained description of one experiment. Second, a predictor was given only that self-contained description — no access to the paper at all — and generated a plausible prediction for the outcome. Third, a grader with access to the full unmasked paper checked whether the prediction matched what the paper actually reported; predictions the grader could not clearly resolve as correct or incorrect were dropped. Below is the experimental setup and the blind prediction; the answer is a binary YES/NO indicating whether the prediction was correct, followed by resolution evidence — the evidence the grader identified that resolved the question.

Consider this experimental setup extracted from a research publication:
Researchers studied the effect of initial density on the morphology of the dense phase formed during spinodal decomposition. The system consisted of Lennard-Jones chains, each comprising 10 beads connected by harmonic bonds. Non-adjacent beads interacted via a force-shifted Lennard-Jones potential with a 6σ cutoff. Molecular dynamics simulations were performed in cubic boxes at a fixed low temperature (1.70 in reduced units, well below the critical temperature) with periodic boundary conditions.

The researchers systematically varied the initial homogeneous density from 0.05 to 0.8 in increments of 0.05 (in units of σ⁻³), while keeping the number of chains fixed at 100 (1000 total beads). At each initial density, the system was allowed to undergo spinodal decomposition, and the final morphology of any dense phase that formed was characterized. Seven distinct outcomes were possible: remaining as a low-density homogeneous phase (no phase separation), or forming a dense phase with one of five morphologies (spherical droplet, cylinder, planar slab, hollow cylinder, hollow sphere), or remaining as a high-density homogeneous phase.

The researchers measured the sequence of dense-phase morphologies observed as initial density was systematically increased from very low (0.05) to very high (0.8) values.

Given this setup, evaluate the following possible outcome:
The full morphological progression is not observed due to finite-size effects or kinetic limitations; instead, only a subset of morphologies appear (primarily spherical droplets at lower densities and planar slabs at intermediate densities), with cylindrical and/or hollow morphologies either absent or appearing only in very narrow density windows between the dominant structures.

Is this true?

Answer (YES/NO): NO